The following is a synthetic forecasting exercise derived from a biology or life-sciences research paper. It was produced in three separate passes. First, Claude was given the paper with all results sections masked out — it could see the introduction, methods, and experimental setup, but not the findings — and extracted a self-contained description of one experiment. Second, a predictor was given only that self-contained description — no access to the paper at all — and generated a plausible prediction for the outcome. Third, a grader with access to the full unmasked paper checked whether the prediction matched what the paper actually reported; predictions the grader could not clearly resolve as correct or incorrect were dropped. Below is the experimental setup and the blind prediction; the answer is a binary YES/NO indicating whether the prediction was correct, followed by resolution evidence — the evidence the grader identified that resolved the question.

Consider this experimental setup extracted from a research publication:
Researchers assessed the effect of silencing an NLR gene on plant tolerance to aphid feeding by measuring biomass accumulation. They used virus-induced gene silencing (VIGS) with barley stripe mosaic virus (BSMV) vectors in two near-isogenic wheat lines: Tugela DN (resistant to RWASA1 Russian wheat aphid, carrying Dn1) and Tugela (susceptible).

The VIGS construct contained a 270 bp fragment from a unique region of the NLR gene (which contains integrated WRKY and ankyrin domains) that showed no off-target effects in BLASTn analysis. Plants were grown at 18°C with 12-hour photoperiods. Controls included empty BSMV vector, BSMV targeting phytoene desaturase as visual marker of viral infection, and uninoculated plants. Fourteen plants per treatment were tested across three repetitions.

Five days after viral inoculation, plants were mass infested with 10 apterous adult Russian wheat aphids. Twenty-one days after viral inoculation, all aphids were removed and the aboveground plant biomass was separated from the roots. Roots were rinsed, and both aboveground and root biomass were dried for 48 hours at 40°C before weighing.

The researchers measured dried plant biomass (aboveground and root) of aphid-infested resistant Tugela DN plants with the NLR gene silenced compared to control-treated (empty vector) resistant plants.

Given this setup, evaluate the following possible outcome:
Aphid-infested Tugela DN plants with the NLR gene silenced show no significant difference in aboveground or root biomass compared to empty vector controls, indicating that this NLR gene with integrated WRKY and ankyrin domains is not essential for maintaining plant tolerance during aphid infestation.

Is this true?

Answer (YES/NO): NO